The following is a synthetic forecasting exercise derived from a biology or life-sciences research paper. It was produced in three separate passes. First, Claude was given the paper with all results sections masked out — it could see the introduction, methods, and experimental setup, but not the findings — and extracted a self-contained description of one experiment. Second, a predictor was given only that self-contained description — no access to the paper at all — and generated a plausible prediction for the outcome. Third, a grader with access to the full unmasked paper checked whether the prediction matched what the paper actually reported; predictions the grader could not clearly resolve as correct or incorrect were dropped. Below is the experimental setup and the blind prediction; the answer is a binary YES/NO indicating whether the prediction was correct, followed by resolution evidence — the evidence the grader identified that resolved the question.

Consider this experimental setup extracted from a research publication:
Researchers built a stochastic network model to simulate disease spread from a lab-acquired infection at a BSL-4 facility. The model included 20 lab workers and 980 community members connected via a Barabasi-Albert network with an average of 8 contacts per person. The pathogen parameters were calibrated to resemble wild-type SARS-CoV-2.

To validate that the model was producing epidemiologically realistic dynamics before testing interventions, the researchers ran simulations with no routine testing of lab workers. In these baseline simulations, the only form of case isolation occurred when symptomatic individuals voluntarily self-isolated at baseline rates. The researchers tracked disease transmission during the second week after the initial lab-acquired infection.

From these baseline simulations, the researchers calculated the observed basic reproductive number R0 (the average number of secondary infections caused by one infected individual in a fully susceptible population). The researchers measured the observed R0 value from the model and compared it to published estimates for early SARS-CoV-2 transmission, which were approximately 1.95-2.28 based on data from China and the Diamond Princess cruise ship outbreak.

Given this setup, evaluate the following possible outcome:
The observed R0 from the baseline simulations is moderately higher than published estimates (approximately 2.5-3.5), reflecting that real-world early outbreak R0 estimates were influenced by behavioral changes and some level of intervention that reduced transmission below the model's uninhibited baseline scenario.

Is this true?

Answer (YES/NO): NO